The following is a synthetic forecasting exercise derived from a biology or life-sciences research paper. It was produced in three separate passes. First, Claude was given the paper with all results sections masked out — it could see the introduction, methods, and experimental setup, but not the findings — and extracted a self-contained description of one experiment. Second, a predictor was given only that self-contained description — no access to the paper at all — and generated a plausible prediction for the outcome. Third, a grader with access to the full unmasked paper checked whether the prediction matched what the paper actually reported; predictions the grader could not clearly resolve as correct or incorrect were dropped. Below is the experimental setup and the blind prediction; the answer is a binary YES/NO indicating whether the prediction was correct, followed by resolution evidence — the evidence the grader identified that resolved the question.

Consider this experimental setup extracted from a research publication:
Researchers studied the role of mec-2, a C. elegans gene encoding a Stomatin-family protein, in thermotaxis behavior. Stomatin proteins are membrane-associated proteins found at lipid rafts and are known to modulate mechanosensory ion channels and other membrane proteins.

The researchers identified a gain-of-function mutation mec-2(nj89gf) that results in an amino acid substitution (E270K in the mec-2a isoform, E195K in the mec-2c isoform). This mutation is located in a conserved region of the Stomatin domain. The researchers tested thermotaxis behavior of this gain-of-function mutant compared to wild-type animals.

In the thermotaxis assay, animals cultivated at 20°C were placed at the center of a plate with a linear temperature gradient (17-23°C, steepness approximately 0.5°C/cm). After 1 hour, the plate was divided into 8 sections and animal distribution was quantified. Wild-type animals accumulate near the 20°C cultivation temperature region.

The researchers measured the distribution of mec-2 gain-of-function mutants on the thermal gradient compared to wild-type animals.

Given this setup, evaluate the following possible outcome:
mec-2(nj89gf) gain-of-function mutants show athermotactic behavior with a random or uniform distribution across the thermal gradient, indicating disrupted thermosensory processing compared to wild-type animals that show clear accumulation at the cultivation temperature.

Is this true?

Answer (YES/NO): NO